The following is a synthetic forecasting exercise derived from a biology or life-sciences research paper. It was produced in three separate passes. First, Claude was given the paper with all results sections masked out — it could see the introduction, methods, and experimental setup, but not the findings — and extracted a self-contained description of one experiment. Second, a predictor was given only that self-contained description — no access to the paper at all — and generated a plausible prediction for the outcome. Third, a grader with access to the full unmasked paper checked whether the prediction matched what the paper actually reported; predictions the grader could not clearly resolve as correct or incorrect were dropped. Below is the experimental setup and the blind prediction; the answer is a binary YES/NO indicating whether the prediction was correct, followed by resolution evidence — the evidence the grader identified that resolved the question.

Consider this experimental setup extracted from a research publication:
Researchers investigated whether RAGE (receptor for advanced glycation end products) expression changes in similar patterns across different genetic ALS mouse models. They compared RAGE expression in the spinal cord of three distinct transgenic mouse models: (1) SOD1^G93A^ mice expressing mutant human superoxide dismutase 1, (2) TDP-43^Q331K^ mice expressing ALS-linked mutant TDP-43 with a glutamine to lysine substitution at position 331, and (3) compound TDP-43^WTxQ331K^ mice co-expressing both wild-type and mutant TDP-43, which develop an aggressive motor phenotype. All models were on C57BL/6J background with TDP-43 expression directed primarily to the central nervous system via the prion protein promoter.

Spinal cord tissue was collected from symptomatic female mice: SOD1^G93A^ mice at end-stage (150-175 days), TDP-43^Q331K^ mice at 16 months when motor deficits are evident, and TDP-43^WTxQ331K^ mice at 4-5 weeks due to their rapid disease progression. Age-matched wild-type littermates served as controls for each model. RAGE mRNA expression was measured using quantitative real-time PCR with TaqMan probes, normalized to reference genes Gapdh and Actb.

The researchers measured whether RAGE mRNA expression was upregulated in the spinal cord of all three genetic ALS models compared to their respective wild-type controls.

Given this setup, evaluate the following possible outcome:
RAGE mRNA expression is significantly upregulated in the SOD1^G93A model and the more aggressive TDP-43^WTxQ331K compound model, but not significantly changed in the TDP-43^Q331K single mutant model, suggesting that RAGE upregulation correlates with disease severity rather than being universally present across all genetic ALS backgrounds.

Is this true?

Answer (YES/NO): NO